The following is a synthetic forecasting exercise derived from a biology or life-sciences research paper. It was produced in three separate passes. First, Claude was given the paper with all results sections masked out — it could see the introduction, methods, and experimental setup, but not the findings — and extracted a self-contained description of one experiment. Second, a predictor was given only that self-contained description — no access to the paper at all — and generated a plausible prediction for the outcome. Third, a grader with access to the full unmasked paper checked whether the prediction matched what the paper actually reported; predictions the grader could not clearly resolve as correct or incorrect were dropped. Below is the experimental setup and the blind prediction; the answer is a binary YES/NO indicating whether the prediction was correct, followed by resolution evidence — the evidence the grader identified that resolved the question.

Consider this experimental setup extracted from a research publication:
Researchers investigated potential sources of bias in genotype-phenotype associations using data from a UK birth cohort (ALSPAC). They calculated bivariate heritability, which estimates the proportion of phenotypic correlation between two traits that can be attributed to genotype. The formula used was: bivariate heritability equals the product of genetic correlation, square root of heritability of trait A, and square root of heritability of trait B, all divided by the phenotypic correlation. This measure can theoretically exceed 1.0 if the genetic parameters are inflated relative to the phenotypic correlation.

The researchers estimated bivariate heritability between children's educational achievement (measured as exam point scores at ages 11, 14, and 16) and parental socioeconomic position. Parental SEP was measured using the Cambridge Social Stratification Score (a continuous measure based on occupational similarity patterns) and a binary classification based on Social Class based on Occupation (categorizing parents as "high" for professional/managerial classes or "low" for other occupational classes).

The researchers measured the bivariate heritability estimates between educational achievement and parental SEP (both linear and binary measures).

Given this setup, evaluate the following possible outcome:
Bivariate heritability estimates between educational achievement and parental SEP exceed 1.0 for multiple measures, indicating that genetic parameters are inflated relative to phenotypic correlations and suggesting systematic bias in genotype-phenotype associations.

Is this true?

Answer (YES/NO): YES